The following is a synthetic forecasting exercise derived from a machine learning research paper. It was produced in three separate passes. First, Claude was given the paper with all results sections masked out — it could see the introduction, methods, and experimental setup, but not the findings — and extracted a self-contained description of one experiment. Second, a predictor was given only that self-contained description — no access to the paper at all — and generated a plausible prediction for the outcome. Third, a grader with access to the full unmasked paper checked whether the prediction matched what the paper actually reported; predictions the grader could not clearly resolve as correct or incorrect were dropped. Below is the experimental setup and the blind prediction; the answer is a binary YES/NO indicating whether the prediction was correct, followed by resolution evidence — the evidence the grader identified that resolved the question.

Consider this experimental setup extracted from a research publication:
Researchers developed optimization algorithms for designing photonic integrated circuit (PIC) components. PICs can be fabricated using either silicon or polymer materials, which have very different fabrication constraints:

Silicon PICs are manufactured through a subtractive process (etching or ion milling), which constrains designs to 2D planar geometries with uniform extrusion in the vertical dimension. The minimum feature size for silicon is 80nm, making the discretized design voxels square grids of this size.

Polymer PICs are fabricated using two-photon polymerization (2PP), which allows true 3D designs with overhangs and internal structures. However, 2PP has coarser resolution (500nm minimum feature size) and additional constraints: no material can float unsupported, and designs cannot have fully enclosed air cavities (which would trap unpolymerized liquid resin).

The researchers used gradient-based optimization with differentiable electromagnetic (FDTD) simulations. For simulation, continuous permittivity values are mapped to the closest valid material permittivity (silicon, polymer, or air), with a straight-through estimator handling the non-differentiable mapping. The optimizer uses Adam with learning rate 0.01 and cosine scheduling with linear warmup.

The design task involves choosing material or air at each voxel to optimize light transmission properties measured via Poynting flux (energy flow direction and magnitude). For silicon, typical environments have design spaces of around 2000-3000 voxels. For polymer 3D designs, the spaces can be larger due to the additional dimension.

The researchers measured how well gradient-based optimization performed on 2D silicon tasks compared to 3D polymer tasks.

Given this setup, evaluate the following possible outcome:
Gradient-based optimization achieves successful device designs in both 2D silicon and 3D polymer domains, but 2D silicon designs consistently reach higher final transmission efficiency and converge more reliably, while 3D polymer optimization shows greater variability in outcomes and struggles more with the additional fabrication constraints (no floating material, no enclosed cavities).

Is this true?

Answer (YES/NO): NO